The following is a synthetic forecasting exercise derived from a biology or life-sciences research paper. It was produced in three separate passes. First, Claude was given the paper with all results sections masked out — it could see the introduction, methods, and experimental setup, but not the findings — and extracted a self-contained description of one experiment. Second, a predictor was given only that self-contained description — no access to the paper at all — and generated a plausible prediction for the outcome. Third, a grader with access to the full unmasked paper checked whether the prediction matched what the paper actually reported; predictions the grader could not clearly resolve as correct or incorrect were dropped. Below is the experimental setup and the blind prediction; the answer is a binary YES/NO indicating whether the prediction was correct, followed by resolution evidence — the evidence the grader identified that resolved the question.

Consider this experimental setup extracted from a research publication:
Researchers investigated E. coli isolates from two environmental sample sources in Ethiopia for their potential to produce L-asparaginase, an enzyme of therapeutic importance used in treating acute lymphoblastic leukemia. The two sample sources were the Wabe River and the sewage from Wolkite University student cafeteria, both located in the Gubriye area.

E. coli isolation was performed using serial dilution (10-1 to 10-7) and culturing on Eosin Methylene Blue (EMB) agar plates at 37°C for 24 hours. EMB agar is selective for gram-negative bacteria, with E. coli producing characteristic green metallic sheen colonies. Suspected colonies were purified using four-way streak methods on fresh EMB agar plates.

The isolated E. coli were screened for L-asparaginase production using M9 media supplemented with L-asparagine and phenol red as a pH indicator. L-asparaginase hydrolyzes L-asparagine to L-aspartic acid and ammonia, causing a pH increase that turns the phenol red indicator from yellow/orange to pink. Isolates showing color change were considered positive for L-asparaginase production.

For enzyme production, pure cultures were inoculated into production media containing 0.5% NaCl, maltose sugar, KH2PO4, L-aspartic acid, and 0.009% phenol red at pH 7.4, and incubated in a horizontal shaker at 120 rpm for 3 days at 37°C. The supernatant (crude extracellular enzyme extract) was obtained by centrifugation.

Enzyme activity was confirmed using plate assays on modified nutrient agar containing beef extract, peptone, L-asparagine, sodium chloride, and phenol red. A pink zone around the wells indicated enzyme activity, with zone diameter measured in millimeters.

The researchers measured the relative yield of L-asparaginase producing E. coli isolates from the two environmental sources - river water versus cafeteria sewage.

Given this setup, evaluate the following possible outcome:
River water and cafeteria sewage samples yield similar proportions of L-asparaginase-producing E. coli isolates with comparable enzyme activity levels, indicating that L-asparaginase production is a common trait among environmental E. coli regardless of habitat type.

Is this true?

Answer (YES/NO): NO